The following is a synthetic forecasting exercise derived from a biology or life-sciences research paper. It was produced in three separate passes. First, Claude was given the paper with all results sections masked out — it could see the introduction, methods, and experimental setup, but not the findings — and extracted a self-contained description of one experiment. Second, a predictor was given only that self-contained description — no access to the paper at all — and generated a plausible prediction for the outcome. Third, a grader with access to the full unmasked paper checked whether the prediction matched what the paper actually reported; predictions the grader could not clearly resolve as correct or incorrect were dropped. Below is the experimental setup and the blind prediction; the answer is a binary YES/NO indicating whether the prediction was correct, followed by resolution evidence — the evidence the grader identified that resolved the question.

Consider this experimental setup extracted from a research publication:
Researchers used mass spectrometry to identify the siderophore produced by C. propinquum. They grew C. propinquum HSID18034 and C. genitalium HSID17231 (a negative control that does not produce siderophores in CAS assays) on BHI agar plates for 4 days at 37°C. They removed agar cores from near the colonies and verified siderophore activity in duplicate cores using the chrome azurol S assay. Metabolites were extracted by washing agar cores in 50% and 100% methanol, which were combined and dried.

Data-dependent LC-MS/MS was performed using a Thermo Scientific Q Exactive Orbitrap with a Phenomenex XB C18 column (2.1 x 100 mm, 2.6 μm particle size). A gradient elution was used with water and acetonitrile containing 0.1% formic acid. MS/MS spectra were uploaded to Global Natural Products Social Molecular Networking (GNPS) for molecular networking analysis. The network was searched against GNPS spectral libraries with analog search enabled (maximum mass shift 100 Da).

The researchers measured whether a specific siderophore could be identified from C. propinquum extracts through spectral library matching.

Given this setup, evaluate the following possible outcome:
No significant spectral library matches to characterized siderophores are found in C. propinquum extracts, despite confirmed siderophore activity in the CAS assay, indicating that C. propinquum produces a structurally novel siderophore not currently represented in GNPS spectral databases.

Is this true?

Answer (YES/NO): NO